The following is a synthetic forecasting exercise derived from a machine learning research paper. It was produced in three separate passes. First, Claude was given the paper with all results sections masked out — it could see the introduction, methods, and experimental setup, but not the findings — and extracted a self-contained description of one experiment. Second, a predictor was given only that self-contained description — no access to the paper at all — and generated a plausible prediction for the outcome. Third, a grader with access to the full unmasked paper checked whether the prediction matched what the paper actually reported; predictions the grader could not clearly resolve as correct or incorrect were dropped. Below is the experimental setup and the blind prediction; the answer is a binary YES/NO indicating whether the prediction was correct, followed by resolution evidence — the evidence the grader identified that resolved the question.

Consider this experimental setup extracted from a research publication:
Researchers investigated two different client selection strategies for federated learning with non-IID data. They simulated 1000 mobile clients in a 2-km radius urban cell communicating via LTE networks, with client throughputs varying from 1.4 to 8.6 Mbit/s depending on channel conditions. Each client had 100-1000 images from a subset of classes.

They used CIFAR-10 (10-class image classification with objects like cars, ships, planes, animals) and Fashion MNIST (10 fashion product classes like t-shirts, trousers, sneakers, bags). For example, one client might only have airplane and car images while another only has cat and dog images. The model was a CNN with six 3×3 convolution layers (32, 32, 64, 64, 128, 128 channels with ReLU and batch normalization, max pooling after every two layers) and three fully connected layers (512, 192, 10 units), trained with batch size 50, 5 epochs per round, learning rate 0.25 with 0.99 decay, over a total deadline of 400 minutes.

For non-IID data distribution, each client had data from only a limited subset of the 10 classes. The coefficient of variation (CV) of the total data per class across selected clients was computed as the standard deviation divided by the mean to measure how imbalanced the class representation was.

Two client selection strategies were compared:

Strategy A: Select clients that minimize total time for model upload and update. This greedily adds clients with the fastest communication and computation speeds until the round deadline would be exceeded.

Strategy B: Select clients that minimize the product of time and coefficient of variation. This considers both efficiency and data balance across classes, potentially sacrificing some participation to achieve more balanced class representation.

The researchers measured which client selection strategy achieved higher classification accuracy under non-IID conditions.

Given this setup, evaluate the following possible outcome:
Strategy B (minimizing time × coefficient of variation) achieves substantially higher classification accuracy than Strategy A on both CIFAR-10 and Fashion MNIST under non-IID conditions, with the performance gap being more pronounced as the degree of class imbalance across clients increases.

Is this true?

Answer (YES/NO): NO